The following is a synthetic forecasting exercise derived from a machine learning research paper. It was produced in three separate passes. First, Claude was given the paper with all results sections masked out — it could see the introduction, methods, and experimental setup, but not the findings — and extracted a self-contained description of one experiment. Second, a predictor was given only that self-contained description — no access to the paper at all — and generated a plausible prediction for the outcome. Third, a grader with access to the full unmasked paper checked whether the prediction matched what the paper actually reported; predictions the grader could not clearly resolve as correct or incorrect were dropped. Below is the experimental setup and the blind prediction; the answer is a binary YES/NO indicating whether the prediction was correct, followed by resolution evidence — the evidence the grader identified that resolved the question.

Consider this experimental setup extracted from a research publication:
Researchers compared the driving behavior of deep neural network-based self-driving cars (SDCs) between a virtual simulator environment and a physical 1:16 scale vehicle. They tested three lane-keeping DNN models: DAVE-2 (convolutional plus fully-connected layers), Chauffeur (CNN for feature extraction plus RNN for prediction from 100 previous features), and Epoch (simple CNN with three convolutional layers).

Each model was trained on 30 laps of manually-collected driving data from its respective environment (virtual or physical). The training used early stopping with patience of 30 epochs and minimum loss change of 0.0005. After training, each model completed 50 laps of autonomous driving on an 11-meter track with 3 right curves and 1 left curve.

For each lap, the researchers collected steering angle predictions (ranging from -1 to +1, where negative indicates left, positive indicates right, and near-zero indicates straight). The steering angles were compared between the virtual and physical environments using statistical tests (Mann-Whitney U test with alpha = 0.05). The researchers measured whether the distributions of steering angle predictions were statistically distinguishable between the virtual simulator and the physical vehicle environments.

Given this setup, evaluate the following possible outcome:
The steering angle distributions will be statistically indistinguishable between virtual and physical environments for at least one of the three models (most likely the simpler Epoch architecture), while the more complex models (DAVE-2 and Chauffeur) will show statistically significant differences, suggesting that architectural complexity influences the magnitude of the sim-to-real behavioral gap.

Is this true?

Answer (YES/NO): NO